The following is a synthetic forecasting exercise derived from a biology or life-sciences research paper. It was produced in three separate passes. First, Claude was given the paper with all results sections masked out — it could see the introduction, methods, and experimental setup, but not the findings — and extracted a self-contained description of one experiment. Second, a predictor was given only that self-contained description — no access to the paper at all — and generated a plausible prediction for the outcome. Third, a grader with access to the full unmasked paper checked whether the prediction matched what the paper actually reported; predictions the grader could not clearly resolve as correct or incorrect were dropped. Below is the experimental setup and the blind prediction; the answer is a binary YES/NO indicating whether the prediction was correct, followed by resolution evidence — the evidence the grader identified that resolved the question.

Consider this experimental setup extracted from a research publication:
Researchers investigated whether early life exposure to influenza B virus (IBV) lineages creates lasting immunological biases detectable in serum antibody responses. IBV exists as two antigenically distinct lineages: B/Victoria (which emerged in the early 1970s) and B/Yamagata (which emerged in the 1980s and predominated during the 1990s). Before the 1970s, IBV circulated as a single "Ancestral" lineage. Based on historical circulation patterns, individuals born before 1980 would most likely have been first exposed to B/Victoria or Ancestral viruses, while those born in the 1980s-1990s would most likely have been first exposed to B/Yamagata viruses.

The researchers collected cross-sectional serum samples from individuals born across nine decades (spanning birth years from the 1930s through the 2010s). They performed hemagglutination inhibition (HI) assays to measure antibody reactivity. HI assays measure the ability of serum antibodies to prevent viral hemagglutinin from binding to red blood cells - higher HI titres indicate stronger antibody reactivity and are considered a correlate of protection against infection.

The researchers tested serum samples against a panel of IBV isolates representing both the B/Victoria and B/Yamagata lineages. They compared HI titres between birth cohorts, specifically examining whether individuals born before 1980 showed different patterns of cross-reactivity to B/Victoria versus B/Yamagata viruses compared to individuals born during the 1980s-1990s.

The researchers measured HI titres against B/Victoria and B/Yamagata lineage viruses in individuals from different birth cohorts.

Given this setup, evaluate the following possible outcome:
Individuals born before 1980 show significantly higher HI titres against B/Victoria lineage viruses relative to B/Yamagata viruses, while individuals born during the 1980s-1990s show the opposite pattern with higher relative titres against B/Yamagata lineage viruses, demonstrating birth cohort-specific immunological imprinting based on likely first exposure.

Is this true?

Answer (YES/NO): YES